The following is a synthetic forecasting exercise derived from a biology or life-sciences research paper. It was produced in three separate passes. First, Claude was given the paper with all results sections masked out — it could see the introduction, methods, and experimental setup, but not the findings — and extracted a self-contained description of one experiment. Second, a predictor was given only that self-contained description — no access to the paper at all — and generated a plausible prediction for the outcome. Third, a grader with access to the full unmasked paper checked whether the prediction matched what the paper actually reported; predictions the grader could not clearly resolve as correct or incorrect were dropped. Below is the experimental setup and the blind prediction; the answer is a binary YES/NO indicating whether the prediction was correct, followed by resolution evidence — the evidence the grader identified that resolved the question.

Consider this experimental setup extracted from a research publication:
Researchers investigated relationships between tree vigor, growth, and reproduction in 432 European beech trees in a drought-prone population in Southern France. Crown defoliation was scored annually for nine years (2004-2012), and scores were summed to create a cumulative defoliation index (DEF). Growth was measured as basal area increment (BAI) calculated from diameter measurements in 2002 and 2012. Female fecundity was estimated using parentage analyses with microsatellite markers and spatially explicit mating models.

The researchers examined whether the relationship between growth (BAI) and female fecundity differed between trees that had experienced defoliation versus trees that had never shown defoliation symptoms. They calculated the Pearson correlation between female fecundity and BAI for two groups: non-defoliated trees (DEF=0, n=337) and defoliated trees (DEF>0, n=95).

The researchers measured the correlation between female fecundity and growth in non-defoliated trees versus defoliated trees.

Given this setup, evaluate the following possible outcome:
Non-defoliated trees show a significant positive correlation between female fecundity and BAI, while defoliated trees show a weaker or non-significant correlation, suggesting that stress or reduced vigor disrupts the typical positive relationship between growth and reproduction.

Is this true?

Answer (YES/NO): YES